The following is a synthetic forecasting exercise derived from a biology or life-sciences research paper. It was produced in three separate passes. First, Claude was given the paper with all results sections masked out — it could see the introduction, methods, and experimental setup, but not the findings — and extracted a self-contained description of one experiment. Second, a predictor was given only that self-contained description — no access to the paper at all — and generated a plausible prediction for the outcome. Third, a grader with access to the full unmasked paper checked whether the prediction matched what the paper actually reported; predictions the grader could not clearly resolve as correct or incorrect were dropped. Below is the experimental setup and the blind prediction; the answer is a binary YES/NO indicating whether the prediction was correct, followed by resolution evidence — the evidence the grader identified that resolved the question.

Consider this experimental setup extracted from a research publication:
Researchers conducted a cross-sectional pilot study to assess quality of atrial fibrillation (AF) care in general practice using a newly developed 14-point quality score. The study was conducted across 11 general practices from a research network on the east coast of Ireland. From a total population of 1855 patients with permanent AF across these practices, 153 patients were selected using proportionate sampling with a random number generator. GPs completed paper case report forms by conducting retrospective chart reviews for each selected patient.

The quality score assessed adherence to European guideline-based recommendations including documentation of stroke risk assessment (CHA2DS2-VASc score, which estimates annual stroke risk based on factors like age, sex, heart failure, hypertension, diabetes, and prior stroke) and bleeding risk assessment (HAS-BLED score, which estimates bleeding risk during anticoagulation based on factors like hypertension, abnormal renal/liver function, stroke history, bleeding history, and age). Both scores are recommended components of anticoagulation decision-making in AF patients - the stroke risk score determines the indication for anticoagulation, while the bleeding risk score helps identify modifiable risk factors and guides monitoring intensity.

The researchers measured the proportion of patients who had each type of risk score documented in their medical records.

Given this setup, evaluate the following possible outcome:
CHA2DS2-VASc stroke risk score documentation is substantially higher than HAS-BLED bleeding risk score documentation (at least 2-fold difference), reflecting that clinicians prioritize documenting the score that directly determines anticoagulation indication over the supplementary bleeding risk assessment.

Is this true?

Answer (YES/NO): YES